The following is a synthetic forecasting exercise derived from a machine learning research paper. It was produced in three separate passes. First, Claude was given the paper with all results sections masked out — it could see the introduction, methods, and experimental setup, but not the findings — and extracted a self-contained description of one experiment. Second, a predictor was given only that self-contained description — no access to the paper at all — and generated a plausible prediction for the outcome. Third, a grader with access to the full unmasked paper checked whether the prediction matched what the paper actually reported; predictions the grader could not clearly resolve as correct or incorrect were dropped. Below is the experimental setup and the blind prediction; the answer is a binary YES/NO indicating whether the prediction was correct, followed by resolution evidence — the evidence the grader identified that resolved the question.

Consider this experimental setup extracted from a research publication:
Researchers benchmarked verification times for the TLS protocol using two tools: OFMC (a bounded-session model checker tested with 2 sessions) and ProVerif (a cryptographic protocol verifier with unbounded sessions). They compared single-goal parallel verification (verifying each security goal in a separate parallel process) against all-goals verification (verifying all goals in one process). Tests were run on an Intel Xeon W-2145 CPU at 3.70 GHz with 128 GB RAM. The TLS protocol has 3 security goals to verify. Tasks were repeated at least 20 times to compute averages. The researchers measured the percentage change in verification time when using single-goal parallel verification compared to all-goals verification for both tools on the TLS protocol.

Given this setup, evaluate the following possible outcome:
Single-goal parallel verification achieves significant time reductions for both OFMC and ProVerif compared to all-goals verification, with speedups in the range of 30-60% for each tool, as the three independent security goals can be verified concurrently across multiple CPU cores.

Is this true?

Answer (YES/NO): NO